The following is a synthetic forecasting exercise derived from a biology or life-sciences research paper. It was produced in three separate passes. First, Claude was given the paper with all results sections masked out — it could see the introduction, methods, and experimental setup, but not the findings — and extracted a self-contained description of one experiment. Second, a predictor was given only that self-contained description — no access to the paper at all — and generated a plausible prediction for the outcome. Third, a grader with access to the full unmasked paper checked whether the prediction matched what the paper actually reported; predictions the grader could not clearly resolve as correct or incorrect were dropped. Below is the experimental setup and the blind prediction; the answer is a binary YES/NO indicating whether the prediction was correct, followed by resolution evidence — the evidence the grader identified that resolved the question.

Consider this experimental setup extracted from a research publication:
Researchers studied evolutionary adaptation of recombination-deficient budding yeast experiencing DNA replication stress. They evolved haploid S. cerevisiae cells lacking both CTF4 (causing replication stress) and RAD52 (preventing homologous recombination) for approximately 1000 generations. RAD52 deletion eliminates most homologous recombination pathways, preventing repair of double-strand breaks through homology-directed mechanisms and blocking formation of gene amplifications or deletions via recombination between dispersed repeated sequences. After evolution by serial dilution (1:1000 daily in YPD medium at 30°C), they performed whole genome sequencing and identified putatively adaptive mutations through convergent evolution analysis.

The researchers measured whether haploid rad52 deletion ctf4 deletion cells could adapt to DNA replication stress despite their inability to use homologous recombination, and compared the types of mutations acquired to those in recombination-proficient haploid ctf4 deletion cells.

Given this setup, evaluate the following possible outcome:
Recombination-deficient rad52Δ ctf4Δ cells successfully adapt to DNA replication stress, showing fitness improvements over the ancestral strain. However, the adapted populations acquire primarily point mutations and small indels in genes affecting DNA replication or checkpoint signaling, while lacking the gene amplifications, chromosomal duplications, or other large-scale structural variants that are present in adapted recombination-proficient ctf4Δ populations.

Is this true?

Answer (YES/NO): YES